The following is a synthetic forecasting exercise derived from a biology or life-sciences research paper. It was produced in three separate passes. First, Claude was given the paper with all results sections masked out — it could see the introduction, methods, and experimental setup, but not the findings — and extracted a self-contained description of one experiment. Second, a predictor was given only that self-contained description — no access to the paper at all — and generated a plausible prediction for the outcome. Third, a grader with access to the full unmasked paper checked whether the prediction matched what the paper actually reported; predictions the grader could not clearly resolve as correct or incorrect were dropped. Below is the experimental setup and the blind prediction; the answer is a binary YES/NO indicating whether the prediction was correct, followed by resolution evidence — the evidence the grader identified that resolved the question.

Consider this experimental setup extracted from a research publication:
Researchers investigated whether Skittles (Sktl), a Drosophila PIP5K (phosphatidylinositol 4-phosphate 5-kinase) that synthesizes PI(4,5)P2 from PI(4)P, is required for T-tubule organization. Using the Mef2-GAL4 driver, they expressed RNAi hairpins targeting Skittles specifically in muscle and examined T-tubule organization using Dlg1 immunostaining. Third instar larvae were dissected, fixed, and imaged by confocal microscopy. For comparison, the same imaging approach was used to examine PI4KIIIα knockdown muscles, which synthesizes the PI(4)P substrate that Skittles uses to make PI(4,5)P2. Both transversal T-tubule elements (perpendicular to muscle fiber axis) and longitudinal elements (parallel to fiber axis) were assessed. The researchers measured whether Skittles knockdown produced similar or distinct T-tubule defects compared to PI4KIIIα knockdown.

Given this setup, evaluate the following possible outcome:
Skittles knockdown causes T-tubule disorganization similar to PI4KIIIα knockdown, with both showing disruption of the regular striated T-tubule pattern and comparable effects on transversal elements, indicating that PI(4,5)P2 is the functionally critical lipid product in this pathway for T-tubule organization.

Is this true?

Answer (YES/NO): YES